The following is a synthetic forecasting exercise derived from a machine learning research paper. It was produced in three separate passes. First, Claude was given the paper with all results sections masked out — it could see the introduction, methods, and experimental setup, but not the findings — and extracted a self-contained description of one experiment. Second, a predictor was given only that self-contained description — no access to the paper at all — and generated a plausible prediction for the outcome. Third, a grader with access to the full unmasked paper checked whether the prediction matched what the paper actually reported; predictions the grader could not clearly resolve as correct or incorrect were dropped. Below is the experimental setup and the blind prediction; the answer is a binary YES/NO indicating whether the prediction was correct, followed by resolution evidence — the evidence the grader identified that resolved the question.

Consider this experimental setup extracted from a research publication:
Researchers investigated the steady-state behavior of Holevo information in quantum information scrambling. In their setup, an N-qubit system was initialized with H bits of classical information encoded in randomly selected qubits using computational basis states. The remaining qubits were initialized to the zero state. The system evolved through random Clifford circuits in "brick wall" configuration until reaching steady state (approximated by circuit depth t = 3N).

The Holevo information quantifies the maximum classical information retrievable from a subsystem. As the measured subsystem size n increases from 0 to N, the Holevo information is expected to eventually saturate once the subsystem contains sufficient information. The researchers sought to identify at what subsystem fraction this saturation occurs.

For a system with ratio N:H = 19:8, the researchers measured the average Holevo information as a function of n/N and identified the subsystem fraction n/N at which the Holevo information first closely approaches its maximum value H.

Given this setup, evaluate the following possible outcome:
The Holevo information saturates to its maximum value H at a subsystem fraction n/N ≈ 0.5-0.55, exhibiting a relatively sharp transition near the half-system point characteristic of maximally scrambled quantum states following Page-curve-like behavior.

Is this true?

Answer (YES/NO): NO